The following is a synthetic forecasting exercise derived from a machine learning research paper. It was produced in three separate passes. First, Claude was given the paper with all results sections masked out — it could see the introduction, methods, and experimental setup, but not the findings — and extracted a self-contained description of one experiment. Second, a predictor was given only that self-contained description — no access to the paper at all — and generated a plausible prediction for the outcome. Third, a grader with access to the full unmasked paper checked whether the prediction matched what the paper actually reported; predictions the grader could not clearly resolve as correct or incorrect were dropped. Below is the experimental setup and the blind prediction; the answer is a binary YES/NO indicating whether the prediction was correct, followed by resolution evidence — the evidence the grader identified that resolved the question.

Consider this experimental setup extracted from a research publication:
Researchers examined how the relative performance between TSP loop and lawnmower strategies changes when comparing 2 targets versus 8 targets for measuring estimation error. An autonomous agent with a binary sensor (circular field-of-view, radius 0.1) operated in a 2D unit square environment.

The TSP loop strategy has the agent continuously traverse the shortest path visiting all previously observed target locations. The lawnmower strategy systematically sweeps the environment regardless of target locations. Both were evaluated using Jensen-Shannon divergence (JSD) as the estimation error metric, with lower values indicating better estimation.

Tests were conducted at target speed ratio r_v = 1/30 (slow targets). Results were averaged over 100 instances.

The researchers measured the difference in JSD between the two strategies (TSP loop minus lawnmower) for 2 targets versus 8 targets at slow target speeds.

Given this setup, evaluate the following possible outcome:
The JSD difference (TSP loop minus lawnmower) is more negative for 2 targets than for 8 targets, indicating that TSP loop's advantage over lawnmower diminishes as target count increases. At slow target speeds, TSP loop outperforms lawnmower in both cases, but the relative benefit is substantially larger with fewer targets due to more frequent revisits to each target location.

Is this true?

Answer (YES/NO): YES